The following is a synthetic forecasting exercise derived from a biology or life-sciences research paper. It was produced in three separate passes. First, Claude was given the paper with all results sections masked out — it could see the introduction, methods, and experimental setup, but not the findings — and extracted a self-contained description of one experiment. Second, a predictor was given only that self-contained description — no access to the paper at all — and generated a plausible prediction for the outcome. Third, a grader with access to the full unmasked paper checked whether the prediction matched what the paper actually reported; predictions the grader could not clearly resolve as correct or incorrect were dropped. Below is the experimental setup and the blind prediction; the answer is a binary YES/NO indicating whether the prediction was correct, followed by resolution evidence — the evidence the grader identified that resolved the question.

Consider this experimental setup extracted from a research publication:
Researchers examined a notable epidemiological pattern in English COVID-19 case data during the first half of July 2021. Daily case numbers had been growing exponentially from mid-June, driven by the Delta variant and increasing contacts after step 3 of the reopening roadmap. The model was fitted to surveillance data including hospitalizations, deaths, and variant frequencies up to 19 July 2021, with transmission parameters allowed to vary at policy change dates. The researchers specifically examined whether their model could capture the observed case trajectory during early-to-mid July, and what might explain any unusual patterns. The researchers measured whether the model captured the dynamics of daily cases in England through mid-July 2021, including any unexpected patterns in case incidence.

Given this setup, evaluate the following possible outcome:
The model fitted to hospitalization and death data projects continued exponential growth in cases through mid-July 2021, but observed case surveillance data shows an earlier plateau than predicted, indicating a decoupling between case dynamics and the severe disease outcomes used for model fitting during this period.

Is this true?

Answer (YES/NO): NO